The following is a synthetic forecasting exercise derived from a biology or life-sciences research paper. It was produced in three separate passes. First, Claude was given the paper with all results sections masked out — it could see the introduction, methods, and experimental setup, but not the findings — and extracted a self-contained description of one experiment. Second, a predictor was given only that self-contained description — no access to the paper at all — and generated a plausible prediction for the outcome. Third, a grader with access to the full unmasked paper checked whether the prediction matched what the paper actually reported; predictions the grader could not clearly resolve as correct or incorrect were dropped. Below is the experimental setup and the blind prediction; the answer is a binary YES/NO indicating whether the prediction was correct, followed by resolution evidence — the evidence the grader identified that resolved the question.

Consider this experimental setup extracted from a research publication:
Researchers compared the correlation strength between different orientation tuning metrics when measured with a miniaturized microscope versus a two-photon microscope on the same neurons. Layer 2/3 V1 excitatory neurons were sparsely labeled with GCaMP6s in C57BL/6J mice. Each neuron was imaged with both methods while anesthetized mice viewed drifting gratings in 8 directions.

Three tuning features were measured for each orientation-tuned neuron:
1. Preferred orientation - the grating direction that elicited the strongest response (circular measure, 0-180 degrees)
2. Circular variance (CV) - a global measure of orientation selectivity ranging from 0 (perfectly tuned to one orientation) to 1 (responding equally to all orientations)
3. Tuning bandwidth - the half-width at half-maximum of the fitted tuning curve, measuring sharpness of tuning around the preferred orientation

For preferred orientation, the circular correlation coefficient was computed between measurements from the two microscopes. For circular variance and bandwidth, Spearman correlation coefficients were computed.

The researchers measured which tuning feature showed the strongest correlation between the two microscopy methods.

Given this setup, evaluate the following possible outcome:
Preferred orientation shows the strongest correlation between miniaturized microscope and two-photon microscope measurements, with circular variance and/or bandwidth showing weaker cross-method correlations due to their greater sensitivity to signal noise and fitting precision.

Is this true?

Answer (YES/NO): YES